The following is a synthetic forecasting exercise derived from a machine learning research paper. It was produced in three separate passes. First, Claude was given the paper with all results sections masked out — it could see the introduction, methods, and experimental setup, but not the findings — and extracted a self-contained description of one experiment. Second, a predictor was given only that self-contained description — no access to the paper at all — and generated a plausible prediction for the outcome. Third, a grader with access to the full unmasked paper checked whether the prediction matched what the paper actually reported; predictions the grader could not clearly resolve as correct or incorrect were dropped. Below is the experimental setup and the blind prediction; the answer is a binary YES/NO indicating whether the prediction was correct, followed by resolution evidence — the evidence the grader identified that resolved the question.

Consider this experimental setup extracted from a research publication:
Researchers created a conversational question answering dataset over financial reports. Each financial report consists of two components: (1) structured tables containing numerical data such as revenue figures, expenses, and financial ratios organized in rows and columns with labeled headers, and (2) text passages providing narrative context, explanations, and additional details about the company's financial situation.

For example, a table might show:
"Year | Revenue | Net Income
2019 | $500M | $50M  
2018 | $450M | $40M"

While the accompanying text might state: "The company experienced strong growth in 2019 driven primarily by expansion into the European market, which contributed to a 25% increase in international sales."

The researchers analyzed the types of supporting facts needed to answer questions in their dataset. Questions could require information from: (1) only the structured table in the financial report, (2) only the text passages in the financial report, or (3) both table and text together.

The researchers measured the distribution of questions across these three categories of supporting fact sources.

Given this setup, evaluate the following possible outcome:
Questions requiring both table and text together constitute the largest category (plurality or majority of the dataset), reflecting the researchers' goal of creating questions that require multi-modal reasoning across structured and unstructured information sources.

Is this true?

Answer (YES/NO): NO